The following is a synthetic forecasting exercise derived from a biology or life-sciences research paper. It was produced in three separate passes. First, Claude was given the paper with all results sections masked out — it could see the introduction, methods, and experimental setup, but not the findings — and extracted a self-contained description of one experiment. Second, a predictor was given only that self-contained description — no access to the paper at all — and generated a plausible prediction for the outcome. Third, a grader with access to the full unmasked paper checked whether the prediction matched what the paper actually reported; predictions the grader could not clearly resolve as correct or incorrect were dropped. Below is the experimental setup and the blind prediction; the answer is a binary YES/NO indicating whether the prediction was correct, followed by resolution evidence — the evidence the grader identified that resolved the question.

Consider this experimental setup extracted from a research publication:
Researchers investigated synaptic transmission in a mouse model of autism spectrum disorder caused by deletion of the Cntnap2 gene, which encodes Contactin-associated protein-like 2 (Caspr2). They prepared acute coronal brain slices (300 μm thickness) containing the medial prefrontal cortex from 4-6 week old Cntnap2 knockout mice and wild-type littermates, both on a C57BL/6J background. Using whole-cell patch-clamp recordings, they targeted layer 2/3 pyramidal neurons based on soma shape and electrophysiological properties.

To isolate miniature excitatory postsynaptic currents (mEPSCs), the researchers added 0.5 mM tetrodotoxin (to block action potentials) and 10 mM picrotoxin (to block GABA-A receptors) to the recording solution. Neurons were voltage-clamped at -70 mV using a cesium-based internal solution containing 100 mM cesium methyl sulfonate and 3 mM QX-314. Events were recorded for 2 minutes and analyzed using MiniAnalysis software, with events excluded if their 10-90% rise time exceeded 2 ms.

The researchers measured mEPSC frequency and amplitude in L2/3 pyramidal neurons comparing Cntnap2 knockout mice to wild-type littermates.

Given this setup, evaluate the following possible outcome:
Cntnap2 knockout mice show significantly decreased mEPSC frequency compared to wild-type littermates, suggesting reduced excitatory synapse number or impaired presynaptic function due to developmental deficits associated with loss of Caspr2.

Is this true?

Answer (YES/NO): YES